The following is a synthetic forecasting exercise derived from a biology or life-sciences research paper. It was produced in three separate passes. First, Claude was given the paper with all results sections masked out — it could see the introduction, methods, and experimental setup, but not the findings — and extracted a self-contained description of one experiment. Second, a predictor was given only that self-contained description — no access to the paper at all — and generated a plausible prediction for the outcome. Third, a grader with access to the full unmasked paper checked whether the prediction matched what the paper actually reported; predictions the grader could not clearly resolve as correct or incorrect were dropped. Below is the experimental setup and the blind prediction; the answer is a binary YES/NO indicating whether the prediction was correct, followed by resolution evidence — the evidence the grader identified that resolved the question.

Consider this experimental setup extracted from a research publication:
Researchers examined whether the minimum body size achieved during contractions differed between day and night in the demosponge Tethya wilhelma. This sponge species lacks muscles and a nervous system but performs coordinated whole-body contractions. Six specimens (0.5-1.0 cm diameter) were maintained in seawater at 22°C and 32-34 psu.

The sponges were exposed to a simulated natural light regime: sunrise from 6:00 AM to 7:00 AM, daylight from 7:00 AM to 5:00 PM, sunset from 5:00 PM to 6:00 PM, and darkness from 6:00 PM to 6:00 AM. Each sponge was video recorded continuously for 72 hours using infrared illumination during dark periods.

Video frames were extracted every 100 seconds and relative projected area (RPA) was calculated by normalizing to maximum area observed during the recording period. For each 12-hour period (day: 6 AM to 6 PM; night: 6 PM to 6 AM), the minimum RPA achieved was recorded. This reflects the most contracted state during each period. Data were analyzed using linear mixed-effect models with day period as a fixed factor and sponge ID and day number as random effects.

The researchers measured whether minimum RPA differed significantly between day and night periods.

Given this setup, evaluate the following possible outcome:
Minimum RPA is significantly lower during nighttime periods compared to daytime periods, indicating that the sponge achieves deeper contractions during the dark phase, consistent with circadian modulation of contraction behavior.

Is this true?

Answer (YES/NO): NO